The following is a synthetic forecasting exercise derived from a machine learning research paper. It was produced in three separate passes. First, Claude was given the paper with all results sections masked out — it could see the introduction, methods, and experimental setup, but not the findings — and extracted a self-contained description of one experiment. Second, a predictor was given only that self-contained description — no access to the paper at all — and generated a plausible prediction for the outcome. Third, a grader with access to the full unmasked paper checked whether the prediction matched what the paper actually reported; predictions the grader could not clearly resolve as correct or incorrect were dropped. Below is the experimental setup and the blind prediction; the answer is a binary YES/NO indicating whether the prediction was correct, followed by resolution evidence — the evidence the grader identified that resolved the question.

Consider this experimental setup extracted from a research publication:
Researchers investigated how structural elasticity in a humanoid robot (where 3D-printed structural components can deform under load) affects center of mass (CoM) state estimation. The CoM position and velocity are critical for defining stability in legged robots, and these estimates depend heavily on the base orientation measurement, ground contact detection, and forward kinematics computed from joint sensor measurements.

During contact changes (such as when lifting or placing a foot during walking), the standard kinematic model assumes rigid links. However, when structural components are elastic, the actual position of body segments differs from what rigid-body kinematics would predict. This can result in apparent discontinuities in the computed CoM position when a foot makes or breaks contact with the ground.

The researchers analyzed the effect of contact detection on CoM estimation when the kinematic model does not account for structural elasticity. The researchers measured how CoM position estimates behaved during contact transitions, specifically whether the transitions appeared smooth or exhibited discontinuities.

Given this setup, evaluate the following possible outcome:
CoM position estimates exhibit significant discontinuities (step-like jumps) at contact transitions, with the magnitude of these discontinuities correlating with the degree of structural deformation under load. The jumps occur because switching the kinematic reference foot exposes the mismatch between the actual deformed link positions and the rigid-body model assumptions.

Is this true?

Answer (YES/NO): YES